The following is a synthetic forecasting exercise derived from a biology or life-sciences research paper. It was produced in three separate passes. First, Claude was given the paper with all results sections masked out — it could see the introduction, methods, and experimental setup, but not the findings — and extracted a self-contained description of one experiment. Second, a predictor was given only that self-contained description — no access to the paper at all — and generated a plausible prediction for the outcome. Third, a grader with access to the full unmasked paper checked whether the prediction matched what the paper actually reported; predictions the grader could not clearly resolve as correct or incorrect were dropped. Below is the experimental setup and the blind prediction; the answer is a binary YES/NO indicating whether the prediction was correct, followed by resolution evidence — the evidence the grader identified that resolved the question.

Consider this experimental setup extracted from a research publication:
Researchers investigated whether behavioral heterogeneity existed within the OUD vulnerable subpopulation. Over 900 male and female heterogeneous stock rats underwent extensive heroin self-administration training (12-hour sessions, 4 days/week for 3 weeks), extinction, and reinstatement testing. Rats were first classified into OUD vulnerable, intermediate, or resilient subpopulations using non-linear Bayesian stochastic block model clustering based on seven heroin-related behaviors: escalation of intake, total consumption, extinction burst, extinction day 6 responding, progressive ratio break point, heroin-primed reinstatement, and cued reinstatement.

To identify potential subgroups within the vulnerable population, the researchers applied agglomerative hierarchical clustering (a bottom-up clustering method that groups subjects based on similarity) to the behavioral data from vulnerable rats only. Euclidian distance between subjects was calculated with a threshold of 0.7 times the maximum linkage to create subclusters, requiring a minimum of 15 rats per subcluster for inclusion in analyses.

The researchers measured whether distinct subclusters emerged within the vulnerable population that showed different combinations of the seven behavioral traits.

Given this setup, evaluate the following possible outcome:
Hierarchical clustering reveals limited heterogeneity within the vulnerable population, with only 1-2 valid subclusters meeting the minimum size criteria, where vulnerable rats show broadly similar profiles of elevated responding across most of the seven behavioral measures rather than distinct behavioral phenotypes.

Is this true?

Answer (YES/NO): NO